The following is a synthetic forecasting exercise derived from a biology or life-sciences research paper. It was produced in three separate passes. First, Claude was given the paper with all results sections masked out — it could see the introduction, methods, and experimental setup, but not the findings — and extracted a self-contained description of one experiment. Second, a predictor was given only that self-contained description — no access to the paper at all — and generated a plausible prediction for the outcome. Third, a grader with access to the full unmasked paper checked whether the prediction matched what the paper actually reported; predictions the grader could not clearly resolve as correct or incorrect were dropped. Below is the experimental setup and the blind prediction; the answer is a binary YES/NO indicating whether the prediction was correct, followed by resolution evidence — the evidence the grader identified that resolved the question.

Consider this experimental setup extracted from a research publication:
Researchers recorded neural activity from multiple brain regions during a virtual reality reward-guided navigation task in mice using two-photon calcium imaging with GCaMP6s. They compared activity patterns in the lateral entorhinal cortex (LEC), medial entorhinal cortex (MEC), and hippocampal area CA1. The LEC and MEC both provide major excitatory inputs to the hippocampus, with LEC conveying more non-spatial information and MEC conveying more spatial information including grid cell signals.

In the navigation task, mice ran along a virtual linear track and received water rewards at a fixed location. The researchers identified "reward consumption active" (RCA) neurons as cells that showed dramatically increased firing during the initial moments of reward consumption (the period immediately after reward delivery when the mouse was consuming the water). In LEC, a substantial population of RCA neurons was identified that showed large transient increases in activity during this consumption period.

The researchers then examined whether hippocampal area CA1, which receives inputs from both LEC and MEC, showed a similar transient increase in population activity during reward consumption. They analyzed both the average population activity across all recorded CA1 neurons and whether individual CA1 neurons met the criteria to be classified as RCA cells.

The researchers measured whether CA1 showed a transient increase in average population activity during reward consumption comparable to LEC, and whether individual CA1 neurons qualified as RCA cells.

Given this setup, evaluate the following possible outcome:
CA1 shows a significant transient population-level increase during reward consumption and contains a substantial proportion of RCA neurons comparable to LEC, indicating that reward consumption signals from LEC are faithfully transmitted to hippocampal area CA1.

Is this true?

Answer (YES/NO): NO